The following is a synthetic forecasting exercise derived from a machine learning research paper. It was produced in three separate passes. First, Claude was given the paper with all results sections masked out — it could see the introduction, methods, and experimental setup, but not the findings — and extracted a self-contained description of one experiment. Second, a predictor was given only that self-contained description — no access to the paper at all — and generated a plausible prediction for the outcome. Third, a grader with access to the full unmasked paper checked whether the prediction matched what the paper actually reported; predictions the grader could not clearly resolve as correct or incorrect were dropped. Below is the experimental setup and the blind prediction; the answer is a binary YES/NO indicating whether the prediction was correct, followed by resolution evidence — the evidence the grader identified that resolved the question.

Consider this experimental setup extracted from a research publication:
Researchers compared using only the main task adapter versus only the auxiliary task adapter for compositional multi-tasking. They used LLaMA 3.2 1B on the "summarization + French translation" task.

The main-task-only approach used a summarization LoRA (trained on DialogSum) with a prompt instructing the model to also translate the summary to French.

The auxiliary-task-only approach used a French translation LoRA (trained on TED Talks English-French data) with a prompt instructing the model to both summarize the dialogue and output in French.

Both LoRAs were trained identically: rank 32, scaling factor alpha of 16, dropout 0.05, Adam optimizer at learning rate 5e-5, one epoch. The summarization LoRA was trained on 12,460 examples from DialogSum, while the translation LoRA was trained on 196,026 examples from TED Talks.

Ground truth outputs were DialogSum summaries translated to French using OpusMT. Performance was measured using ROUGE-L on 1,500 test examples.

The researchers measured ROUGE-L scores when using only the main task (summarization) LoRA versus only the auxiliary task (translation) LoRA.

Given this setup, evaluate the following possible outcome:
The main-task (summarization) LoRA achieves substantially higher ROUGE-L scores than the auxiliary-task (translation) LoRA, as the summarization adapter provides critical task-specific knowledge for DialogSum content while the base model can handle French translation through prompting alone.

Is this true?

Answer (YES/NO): NO